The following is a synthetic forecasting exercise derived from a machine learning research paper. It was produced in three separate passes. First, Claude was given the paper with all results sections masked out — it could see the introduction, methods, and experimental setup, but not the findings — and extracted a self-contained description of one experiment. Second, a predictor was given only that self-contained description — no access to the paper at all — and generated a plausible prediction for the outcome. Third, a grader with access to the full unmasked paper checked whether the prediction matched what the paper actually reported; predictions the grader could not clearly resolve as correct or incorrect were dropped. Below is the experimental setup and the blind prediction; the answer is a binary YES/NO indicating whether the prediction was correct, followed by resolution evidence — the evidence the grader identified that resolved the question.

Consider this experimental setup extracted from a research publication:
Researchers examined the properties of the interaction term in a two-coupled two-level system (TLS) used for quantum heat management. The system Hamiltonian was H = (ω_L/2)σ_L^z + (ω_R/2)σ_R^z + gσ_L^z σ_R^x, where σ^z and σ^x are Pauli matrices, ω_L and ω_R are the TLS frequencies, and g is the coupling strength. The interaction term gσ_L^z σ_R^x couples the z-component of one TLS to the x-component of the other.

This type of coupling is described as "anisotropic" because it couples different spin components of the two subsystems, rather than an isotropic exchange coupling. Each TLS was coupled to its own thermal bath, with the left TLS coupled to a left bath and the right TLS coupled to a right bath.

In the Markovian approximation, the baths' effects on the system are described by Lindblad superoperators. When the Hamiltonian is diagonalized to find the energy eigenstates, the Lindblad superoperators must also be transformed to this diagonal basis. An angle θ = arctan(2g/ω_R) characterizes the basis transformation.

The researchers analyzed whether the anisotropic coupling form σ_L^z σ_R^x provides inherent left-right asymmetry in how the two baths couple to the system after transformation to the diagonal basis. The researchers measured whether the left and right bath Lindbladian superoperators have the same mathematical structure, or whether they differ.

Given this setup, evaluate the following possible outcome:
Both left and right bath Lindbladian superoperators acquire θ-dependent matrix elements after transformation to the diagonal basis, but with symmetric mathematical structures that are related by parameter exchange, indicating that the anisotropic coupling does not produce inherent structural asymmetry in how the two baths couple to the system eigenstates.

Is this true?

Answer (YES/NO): NO